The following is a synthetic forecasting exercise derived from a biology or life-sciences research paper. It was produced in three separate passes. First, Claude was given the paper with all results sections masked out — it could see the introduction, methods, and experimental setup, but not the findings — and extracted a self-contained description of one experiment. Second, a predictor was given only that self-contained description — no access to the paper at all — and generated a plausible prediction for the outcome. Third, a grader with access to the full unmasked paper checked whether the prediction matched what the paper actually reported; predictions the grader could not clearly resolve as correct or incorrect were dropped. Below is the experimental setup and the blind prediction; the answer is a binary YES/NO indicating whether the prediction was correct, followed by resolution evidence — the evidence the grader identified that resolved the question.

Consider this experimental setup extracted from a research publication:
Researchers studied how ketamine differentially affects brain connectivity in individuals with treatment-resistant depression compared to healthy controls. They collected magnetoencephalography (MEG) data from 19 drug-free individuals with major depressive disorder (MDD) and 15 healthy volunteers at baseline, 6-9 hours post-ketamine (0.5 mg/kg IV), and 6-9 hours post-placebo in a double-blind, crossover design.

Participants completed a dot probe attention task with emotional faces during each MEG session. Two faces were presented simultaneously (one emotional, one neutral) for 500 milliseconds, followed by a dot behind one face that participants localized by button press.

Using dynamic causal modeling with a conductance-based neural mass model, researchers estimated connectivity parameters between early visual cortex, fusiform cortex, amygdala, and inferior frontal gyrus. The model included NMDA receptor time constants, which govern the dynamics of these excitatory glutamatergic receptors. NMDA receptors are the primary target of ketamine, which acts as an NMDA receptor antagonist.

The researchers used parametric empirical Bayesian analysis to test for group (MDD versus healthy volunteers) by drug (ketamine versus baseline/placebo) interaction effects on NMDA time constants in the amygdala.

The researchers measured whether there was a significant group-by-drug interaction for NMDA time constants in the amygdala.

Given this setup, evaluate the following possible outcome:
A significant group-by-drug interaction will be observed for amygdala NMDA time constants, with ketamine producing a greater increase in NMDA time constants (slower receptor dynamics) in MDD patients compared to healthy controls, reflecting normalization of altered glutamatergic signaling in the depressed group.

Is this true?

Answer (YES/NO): NO